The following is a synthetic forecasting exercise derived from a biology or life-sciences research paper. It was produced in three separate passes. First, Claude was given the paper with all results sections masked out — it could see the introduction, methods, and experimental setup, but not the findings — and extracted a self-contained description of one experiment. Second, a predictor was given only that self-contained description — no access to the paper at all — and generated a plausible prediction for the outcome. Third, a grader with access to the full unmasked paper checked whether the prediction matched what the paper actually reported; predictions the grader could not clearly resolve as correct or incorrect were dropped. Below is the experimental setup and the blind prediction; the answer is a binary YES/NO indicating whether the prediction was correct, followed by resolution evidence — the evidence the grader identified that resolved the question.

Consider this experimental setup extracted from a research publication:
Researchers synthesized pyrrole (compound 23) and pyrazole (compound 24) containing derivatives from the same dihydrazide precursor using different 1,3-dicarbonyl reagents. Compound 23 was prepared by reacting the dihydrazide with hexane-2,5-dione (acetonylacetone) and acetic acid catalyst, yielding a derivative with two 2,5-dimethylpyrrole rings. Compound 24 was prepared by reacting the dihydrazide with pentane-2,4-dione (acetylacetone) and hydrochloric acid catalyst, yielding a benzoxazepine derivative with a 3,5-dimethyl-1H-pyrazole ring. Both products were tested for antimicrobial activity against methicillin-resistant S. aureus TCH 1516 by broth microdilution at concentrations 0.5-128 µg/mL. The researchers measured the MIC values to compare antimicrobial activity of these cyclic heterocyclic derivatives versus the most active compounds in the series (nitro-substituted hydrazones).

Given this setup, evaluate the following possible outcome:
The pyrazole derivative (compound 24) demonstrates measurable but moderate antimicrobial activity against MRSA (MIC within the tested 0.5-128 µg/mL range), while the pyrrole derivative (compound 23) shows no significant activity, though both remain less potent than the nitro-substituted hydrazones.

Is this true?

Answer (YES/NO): YES